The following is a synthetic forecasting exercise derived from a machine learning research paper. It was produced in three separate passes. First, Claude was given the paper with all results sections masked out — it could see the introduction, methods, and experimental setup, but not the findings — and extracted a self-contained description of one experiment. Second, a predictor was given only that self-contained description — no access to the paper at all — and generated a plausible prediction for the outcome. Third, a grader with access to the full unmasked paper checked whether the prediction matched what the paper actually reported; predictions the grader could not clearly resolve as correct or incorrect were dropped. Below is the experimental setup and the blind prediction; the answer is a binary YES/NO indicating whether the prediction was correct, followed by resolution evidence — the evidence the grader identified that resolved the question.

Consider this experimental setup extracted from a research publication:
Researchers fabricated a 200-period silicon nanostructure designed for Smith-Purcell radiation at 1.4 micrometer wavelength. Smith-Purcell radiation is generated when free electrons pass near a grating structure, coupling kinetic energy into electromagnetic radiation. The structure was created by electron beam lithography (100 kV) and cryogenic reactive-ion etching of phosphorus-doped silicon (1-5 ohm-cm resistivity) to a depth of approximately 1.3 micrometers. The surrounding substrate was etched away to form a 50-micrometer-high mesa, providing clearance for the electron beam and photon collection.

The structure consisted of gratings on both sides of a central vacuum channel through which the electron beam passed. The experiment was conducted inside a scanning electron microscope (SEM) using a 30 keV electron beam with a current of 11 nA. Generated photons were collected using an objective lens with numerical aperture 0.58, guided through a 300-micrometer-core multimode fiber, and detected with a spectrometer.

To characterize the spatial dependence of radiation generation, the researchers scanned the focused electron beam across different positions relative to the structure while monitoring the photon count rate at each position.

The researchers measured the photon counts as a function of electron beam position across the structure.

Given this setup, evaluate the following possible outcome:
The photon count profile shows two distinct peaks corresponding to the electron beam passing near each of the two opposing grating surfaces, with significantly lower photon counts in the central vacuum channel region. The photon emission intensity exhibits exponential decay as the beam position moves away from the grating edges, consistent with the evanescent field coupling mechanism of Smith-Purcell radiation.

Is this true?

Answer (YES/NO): NO